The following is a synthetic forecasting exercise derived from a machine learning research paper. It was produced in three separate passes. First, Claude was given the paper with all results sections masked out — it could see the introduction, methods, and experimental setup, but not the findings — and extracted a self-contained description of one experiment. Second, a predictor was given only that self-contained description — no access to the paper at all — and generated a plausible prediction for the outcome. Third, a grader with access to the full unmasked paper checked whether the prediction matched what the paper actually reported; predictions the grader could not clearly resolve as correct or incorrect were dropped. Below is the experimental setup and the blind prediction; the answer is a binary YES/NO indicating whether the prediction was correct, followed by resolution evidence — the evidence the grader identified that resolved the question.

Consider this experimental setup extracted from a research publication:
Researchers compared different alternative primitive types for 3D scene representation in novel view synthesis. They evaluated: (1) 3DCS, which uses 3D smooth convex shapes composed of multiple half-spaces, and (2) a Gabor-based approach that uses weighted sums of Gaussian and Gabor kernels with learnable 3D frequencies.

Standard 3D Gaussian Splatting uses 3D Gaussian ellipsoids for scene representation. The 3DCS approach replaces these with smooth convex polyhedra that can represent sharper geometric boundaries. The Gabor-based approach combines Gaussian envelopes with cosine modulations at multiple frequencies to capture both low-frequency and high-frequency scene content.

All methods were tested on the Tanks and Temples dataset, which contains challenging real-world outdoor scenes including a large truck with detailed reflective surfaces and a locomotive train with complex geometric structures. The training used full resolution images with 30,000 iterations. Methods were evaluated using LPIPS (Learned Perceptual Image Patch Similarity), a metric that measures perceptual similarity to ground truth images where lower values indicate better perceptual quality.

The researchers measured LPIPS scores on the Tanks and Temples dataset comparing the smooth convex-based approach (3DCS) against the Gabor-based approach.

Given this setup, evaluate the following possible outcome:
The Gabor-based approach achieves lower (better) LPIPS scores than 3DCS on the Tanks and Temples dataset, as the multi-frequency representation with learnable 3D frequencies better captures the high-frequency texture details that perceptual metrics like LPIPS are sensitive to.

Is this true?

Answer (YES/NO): NO